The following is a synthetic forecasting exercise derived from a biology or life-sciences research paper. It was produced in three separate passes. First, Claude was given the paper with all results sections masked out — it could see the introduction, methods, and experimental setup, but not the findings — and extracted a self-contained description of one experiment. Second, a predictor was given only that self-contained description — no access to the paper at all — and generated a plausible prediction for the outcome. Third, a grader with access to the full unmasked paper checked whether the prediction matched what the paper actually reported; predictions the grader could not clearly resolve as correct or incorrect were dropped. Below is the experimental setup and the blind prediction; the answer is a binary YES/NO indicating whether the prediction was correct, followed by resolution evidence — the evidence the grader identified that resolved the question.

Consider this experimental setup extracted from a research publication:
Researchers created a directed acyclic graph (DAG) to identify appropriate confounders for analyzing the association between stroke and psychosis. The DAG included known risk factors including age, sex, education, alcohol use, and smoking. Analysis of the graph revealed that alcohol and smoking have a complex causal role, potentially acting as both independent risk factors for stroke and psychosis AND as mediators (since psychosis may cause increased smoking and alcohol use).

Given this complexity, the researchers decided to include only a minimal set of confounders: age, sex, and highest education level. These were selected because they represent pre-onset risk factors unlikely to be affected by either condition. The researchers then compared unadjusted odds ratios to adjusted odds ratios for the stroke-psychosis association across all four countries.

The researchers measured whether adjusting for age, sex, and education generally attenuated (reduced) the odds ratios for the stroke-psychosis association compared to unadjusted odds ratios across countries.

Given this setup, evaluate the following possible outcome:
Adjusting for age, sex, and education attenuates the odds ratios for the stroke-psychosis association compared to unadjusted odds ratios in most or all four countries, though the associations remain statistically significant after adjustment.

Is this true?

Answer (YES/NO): NO